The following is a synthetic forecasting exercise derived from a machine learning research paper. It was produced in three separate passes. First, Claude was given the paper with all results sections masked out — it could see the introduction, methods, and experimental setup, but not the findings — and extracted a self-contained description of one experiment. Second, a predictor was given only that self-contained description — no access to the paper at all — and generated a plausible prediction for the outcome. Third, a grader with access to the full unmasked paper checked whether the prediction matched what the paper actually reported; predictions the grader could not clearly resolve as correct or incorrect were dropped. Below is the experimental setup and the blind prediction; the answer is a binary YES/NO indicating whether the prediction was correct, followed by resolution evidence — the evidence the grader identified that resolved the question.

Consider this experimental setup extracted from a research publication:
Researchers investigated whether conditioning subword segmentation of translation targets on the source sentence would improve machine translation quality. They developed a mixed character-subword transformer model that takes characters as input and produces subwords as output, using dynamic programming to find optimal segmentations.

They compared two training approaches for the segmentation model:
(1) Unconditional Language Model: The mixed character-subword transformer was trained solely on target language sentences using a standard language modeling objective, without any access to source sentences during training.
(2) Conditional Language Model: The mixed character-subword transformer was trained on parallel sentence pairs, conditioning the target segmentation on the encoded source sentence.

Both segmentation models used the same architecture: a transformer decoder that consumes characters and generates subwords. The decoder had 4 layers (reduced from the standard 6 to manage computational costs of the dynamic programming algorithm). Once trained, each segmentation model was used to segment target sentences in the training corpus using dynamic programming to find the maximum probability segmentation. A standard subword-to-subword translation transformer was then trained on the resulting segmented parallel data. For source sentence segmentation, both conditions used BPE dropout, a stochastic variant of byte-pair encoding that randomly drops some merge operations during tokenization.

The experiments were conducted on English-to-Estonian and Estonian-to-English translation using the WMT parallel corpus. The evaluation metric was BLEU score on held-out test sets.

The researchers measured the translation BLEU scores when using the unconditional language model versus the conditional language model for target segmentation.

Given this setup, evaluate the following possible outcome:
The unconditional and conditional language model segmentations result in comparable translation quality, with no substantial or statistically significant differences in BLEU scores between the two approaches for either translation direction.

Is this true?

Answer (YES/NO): NO